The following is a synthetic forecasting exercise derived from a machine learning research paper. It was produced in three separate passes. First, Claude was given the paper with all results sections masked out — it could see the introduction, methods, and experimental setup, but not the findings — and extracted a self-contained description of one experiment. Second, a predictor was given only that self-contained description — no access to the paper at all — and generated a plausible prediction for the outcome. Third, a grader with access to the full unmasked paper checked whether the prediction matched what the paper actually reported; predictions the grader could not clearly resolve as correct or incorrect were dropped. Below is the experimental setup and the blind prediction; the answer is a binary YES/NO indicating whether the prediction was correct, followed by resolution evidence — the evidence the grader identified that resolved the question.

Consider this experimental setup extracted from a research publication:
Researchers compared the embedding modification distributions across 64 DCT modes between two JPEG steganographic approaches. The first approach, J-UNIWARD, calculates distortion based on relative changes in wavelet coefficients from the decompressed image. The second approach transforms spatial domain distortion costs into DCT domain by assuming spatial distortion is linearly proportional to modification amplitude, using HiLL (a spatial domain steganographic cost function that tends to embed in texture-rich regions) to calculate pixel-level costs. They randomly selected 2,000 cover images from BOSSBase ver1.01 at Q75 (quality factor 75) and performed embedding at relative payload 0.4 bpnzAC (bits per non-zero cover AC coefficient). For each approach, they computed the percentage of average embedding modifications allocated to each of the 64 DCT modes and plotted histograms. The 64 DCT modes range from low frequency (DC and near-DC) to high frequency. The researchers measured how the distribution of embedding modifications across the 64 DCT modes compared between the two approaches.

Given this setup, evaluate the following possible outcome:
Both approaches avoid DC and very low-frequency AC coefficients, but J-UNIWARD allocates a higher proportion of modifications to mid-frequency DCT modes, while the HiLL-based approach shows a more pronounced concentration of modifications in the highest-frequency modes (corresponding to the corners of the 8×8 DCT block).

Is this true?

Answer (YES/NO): NO